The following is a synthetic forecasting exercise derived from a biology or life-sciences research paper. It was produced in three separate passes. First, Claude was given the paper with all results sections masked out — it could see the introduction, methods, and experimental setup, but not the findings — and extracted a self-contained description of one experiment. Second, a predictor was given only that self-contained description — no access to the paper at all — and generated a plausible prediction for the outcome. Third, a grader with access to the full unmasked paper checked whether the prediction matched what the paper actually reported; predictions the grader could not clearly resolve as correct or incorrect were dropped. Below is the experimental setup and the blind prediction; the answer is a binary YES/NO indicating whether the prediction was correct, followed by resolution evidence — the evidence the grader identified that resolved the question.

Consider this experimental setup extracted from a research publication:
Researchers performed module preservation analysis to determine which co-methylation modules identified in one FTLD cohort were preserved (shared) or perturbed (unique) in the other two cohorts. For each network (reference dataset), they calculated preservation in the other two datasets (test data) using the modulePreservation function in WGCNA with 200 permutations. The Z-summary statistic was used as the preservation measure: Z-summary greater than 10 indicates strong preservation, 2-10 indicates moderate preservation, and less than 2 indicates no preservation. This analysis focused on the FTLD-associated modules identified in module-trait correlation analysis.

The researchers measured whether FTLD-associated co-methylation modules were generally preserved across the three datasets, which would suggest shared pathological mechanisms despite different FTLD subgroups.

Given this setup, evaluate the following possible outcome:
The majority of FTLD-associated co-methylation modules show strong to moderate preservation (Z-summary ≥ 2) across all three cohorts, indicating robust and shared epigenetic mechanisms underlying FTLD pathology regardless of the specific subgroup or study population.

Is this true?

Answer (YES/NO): NO